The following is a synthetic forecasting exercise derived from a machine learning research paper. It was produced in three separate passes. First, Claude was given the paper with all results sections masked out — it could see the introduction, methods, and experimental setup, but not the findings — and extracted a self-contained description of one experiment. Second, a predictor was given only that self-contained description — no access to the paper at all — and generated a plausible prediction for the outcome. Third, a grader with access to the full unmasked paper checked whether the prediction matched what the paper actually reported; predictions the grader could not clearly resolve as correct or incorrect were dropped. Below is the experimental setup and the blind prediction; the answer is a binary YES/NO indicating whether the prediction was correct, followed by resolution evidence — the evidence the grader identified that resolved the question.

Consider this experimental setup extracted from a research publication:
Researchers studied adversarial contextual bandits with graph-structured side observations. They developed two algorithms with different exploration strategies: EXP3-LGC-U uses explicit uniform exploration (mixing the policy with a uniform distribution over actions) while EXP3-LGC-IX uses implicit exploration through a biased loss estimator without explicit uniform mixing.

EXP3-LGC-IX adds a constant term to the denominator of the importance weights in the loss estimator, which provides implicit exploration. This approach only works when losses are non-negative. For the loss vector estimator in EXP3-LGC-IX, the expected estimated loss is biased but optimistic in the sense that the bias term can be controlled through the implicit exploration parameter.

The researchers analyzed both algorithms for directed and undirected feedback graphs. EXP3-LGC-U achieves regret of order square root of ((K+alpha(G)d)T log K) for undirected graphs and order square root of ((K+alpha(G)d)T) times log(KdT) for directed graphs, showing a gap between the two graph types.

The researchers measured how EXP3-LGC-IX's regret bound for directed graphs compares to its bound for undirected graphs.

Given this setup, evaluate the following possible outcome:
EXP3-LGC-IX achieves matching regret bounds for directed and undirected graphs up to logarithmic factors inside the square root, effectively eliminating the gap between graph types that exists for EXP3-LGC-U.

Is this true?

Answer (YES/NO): YES